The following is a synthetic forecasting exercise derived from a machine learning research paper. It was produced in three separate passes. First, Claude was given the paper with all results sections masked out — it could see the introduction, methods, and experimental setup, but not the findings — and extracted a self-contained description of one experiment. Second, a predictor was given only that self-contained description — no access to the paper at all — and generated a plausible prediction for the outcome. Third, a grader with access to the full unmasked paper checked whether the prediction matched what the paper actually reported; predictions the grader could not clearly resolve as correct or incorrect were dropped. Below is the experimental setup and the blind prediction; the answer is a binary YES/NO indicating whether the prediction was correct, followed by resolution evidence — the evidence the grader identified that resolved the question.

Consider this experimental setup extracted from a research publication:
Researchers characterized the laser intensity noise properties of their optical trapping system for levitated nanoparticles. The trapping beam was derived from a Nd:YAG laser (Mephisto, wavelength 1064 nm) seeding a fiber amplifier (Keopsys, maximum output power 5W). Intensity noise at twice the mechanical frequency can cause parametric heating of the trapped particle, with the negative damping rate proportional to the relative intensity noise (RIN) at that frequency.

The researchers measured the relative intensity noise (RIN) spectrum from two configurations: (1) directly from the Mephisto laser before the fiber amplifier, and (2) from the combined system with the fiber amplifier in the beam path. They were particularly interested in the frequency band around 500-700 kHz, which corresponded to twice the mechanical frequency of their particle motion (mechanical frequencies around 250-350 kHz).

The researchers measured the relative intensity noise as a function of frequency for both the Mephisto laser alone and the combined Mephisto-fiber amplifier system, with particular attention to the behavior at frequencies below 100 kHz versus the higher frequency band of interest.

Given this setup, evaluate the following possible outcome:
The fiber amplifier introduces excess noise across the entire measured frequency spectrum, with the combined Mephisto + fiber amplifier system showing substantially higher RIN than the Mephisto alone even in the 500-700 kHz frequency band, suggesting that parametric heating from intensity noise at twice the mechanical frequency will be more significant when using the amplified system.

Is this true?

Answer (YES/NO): NO